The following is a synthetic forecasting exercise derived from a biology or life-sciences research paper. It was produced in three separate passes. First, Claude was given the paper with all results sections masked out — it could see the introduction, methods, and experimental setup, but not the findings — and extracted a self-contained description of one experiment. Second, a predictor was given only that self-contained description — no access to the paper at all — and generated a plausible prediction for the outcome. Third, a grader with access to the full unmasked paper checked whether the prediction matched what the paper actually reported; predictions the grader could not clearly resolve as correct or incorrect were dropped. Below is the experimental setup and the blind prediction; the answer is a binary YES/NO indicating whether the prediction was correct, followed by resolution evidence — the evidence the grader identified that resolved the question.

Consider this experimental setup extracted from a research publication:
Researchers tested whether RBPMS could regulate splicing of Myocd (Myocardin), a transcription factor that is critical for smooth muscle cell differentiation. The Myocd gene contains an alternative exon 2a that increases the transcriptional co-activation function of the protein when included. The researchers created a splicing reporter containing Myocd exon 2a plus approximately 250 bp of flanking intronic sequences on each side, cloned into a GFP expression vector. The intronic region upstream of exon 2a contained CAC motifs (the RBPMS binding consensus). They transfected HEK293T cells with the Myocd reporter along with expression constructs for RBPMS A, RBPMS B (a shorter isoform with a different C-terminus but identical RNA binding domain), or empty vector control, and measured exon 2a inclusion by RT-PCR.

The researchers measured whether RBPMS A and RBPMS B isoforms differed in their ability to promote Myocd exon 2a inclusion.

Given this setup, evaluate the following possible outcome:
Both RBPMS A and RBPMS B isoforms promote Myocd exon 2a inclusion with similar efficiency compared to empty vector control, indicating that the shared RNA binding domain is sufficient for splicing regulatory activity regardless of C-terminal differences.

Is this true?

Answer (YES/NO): NO